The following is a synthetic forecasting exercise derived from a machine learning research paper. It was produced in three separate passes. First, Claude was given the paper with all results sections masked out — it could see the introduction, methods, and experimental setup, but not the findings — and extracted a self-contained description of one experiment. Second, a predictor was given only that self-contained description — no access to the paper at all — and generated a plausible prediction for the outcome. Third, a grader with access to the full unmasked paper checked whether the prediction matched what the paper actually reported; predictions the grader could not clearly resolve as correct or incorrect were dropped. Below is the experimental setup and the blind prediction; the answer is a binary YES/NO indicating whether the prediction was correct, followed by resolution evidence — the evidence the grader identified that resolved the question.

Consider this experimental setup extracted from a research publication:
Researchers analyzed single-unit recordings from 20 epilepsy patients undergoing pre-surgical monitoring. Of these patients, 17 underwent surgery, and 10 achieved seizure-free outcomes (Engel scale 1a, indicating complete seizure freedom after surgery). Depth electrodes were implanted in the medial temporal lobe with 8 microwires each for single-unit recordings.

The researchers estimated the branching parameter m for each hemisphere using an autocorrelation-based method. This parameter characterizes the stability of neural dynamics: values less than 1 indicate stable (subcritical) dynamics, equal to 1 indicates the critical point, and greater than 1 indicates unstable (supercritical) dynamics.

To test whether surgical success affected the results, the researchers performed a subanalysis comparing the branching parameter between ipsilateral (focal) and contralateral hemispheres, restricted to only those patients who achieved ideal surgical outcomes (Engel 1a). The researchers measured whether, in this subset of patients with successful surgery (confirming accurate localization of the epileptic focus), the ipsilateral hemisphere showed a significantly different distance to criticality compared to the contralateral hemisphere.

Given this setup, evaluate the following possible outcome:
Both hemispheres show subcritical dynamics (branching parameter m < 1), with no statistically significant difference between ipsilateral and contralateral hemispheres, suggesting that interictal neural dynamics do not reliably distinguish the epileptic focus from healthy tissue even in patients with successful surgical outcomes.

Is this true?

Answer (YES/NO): YES